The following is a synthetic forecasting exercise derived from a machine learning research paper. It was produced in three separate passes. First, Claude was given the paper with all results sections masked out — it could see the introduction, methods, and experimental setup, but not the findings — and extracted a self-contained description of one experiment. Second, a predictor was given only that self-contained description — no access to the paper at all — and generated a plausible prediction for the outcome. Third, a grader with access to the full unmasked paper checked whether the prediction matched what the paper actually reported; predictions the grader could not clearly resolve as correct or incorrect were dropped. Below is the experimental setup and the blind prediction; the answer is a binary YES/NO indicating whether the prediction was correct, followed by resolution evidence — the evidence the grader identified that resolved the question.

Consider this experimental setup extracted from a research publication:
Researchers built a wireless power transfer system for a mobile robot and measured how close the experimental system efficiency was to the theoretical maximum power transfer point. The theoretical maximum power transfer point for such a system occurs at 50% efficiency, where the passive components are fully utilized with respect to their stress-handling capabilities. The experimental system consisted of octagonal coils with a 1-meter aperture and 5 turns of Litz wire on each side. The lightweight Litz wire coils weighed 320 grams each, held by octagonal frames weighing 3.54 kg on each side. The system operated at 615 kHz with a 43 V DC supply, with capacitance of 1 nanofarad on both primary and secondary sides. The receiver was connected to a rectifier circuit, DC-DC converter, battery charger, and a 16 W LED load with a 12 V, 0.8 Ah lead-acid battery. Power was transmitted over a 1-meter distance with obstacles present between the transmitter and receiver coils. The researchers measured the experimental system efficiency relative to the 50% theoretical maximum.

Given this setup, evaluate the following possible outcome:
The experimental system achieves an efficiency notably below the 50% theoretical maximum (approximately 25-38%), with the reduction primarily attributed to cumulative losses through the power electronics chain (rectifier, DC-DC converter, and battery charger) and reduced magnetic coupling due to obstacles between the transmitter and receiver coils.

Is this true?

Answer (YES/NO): NO